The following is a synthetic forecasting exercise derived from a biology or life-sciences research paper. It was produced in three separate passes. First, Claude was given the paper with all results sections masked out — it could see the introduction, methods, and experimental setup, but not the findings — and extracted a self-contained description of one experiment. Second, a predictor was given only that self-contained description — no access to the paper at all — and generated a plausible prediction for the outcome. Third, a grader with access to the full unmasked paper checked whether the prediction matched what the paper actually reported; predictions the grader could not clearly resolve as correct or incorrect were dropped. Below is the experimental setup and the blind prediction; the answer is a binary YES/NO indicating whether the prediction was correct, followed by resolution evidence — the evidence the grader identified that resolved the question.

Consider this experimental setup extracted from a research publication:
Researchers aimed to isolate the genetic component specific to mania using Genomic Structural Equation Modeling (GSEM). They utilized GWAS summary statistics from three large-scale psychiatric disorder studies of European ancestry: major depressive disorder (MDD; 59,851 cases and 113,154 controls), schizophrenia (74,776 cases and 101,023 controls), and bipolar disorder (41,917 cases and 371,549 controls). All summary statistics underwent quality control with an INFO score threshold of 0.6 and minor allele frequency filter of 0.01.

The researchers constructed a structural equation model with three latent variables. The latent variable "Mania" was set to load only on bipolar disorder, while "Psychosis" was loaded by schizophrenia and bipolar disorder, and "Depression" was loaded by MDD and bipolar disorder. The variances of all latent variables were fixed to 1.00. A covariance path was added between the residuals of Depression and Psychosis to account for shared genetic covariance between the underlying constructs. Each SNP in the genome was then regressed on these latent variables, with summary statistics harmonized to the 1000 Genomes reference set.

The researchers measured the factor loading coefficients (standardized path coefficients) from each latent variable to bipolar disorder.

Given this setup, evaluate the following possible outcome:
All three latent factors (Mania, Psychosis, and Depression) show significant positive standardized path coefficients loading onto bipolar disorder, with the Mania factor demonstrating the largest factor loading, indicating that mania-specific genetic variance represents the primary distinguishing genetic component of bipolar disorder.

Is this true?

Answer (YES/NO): YES